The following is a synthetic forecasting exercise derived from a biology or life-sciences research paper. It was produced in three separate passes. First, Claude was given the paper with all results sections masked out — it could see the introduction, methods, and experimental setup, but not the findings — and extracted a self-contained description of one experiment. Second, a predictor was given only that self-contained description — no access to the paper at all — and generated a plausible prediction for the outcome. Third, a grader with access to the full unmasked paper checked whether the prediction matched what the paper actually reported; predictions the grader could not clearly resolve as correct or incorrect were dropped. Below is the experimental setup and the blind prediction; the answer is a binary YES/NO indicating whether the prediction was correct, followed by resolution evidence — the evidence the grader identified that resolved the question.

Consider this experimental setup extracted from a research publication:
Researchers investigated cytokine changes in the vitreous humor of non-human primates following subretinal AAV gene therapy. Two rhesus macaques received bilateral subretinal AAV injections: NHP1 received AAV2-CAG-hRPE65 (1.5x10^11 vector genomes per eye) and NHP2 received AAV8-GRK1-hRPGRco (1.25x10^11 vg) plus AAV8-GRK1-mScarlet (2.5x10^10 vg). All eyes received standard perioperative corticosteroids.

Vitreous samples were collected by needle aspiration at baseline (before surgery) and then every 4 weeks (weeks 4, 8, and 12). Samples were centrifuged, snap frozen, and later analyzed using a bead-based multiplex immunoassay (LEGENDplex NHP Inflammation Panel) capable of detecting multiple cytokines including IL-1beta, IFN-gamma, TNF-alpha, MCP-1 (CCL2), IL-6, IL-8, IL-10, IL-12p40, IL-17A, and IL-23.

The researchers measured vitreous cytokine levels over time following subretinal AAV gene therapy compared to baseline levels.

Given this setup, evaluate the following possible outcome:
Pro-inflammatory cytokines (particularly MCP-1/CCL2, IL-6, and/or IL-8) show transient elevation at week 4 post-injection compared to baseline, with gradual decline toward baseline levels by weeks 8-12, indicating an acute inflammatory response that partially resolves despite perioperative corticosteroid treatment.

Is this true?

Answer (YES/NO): NO